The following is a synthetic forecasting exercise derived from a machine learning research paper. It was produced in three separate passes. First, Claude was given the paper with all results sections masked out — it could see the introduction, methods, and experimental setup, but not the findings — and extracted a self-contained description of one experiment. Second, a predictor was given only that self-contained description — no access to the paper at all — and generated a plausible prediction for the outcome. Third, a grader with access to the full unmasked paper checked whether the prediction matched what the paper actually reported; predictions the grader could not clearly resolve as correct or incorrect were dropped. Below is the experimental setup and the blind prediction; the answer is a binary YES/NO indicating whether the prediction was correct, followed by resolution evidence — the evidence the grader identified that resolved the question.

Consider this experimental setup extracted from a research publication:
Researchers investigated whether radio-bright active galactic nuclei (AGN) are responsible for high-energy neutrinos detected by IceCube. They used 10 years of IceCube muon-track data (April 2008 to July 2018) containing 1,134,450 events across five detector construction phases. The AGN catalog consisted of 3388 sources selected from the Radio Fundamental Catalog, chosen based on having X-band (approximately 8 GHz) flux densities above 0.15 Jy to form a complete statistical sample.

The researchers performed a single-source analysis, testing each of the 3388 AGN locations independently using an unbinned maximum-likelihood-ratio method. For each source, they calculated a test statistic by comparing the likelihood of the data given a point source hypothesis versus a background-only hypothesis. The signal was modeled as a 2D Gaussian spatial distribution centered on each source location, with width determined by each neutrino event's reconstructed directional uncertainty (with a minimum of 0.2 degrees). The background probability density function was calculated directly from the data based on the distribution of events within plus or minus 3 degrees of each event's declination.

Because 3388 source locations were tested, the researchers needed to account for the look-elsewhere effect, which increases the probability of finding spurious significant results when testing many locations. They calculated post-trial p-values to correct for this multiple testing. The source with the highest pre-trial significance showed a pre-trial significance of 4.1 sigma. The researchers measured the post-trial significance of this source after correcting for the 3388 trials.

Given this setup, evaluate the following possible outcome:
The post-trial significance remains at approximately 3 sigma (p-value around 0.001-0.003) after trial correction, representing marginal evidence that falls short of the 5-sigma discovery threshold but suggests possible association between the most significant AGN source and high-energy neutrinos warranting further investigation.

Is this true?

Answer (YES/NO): NO